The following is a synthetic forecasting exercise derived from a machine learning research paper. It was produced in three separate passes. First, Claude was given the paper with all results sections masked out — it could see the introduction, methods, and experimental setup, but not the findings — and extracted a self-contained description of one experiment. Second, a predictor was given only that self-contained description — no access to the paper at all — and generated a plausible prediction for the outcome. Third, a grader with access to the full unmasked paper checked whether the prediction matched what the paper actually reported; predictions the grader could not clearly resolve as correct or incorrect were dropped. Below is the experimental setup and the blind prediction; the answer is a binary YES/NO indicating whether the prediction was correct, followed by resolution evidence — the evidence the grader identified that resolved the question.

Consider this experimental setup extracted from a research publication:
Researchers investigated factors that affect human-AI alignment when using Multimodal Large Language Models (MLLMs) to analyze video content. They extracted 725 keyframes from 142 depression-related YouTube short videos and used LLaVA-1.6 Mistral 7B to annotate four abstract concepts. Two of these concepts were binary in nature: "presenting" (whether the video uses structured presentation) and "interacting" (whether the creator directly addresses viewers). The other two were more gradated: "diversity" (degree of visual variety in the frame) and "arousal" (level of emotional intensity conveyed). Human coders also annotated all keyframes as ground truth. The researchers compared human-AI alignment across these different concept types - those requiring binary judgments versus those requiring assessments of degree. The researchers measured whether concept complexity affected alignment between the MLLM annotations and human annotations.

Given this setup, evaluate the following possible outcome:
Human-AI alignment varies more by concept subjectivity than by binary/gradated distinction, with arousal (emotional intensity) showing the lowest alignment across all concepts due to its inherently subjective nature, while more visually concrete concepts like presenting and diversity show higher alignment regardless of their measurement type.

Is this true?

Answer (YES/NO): NO